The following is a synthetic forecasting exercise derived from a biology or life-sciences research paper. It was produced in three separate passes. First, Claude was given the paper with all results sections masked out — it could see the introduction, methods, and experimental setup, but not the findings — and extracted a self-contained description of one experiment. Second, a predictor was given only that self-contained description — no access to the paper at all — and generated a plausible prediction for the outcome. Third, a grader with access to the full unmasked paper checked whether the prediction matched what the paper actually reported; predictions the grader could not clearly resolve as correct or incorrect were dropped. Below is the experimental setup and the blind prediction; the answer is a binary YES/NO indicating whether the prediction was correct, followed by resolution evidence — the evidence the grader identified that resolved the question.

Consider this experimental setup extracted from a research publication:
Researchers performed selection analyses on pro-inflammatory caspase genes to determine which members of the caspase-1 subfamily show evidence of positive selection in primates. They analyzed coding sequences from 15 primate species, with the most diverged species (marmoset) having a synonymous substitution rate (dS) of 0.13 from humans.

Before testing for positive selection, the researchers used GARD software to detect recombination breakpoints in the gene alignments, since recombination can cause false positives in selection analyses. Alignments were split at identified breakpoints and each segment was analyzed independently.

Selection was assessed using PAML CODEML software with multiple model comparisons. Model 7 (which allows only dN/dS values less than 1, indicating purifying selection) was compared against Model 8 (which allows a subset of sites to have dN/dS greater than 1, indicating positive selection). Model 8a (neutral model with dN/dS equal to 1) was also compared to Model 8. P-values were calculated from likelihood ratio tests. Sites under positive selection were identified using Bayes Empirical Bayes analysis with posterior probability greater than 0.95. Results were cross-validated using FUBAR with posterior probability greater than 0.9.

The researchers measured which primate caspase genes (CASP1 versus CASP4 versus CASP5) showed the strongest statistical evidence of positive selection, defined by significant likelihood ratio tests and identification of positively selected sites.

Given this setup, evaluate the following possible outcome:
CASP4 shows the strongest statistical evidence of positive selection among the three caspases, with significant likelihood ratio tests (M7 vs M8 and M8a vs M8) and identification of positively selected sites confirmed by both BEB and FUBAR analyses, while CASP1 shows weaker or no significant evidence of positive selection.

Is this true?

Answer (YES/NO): NO